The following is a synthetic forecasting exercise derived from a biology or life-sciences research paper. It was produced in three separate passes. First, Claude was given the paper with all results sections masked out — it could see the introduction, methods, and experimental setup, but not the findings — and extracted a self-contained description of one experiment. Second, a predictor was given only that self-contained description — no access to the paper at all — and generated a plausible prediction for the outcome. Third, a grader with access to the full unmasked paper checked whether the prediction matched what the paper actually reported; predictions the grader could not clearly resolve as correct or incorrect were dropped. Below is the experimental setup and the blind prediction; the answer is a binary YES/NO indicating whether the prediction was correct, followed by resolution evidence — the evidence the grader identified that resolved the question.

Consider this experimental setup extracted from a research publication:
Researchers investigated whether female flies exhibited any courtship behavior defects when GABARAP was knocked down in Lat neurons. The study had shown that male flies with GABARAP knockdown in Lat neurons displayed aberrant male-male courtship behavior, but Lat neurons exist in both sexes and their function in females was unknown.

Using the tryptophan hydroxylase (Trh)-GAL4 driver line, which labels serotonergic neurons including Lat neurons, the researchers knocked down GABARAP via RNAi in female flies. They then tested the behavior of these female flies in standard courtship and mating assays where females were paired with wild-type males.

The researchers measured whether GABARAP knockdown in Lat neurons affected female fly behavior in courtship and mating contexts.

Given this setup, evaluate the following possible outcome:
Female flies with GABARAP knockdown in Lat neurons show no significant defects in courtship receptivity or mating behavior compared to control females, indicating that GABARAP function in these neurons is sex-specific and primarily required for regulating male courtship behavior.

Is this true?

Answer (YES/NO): YES